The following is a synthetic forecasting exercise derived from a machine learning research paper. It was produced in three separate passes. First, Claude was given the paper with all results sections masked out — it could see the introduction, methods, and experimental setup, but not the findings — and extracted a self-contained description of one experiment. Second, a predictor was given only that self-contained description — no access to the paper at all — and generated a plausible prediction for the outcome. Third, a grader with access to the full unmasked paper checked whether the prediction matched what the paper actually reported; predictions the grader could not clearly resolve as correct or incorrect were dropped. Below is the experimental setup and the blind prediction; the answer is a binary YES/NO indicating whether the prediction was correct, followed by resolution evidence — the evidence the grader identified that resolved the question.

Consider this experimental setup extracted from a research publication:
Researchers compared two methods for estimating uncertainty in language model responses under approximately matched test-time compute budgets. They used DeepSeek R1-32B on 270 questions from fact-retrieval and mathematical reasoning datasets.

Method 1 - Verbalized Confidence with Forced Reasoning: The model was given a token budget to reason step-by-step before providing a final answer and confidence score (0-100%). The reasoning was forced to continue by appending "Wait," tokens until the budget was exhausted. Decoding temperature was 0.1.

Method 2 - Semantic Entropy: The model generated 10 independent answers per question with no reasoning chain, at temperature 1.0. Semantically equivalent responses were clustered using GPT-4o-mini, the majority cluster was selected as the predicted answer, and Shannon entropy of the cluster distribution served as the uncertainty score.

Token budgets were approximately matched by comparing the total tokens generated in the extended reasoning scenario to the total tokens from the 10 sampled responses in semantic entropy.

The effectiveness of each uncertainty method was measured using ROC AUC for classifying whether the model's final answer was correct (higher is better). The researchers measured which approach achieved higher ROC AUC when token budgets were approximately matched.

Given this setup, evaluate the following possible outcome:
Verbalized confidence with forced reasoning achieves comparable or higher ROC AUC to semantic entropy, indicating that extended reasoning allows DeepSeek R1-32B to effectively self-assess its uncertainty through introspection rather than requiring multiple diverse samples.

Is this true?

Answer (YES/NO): NO